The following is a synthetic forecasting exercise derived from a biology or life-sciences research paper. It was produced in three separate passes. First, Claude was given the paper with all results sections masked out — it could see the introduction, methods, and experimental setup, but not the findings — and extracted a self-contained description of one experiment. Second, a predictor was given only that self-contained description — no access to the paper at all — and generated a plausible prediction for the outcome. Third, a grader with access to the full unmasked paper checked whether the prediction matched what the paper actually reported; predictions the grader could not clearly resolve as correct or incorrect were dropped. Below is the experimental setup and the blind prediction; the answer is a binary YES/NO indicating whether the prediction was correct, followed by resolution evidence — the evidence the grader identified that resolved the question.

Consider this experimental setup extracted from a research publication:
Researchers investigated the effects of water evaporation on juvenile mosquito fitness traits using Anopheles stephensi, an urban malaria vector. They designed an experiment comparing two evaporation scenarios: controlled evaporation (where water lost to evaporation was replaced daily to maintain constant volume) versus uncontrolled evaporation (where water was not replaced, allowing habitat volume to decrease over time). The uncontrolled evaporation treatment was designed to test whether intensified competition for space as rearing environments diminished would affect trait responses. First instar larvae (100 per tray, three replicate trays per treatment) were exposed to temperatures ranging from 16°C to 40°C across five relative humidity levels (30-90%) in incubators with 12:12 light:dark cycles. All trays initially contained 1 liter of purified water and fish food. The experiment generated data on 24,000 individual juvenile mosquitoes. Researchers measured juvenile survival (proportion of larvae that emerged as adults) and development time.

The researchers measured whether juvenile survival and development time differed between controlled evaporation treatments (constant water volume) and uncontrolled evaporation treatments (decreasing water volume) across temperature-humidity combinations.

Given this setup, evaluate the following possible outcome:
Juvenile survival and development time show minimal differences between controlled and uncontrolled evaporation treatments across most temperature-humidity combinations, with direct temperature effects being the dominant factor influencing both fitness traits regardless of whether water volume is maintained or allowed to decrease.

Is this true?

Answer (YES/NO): NO